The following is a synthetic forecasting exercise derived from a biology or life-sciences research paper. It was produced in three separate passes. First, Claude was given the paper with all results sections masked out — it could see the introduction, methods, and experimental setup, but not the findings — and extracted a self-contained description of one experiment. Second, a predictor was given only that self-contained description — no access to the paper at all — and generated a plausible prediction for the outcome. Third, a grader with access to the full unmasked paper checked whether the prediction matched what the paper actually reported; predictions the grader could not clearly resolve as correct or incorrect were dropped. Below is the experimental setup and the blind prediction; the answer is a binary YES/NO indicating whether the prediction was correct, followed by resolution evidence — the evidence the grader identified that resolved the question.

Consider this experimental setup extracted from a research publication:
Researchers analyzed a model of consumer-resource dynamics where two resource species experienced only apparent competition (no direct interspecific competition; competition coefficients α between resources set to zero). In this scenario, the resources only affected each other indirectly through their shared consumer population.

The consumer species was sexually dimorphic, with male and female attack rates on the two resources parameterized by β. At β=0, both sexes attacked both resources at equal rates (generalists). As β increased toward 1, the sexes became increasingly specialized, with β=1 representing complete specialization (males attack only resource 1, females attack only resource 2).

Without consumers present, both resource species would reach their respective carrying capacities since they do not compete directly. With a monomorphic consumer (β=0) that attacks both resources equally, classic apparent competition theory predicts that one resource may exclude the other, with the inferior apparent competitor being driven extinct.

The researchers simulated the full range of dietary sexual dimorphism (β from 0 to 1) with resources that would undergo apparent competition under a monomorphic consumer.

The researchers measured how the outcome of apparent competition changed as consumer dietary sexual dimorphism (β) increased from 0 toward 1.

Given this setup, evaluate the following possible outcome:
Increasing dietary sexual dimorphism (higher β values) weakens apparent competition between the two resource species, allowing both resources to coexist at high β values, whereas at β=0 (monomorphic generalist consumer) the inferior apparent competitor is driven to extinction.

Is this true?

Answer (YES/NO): YES